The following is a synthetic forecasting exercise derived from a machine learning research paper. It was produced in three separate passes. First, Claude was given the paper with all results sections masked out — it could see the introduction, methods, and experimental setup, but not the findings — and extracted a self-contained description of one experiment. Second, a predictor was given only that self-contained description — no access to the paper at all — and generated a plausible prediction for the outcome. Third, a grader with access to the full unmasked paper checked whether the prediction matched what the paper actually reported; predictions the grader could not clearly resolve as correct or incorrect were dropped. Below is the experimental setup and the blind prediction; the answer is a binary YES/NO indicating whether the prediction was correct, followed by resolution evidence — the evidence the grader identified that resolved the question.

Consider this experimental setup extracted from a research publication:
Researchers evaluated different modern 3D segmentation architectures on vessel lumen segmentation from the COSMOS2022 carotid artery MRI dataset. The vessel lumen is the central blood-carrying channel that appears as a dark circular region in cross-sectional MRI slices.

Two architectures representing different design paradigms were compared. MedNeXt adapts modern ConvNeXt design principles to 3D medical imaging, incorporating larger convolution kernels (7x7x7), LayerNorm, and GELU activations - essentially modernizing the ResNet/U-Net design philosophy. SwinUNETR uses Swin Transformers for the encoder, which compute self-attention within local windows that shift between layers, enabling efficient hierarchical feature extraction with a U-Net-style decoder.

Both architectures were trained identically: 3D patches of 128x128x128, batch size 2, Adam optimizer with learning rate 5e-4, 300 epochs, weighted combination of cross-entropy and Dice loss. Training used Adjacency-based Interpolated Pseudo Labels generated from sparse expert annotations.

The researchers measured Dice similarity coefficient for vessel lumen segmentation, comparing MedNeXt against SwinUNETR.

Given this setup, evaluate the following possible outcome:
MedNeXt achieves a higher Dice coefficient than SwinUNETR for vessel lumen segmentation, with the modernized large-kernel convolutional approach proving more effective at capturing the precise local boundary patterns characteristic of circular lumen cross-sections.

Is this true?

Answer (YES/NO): NO